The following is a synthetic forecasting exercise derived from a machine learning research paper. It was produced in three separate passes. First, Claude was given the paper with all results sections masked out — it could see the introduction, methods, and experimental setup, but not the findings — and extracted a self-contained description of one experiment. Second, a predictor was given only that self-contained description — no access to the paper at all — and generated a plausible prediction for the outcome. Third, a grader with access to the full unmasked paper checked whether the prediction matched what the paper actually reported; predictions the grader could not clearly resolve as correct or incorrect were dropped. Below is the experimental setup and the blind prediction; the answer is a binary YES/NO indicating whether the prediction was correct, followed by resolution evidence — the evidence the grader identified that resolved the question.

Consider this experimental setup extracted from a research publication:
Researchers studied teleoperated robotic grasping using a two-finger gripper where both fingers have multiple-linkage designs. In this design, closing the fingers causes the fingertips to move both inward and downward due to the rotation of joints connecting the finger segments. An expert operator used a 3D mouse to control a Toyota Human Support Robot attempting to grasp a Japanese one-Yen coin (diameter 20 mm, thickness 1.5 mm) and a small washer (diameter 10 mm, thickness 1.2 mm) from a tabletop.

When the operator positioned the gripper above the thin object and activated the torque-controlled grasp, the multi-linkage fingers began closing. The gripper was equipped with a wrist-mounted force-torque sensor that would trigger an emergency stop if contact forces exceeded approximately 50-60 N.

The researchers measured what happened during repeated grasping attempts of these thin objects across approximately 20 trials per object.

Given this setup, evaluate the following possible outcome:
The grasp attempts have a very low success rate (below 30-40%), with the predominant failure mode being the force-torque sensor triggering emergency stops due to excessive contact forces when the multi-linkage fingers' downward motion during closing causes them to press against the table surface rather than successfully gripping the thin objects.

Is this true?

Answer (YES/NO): NO